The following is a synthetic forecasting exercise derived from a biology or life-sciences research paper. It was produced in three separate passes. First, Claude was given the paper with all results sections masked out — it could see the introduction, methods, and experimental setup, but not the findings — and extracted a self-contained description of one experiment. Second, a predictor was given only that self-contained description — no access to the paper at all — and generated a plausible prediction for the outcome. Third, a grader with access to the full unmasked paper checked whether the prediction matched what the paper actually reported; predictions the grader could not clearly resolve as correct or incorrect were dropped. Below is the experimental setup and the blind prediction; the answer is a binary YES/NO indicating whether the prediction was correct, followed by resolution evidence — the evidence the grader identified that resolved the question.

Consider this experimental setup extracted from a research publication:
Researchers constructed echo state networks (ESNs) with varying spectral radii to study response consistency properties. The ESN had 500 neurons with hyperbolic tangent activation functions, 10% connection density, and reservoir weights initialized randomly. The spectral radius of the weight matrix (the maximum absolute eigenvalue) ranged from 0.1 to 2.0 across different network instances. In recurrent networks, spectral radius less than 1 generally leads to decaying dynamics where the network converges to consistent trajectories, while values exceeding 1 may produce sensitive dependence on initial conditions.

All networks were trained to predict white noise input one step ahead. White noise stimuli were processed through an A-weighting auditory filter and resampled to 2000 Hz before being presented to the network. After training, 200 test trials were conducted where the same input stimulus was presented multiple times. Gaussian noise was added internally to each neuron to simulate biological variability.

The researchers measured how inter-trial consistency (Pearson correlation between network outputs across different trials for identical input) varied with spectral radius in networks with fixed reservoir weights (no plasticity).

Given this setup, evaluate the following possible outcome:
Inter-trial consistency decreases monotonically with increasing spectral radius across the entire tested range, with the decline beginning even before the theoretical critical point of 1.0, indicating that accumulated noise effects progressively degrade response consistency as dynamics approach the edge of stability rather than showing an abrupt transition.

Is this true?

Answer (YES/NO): NO